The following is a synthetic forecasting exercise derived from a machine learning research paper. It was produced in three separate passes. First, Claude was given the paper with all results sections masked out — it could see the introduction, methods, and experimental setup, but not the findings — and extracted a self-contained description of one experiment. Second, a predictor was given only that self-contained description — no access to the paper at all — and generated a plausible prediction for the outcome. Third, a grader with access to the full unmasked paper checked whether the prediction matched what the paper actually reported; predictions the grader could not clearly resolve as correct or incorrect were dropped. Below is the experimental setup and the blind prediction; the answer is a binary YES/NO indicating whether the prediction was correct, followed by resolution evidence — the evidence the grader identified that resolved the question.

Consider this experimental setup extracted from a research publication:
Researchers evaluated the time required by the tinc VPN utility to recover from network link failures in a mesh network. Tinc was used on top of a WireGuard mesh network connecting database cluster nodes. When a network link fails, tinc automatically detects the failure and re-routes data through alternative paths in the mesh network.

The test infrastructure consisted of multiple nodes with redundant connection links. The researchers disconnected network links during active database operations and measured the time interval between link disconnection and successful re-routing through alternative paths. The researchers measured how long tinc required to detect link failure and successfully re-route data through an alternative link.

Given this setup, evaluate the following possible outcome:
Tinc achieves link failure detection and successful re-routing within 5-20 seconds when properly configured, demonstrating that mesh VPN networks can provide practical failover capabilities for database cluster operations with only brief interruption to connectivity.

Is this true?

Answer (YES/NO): NO